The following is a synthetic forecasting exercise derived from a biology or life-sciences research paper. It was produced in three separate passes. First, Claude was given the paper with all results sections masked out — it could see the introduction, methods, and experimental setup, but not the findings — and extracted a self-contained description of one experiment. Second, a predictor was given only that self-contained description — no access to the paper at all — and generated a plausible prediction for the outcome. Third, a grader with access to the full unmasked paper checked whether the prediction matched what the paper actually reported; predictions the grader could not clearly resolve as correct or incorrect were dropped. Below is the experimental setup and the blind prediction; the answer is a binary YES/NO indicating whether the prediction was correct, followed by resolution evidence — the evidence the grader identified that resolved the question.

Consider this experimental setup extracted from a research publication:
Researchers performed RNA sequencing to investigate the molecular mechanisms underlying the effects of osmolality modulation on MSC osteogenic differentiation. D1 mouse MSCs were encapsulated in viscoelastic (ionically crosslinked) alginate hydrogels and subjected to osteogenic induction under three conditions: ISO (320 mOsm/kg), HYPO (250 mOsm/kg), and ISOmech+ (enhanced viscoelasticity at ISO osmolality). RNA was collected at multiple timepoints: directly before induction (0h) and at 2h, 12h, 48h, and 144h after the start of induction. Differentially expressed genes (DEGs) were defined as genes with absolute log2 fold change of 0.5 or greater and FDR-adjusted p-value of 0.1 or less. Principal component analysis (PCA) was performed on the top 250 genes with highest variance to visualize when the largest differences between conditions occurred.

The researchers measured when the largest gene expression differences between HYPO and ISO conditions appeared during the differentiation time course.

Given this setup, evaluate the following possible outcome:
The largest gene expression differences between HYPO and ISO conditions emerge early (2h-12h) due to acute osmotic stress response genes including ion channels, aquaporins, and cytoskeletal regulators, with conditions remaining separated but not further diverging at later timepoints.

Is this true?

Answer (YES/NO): NO